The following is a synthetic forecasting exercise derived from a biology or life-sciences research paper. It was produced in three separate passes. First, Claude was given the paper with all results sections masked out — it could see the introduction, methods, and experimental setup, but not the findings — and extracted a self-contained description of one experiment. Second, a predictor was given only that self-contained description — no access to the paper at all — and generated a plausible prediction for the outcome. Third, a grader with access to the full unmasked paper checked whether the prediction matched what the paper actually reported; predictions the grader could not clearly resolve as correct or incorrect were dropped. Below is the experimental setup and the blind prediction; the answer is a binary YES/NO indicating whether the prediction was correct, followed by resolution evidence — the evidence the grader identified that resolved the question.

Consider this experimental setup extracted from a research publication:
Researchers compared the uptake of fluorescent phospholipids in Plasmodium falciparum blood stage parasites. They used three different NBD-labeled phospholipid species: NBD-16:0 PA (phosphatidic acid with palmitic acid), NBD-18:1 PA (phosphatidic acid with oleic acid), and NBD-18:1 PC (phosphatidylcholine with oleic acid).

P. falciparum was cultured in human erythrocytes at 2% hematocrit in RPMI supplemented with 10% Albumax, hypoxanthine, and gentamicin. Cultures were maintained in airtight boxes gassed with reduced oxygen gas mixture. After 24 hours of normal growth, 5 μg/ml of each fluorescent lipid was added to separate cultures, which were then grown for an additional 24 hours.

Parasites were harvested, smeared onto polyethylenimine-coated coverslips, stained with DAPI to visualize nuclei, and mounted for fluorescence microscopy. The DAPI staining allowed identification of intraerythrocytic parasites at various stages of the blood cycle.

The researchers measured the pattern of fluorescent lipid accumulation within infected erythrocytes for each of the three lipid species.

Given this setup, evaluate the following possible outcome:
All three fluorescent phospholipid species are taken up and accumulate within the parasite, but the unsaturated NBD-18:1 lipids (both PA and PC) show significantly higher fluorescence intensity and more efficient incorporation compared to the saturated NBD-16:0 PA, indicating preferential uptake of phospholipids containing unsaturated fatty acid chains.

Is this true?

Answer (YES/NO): NO